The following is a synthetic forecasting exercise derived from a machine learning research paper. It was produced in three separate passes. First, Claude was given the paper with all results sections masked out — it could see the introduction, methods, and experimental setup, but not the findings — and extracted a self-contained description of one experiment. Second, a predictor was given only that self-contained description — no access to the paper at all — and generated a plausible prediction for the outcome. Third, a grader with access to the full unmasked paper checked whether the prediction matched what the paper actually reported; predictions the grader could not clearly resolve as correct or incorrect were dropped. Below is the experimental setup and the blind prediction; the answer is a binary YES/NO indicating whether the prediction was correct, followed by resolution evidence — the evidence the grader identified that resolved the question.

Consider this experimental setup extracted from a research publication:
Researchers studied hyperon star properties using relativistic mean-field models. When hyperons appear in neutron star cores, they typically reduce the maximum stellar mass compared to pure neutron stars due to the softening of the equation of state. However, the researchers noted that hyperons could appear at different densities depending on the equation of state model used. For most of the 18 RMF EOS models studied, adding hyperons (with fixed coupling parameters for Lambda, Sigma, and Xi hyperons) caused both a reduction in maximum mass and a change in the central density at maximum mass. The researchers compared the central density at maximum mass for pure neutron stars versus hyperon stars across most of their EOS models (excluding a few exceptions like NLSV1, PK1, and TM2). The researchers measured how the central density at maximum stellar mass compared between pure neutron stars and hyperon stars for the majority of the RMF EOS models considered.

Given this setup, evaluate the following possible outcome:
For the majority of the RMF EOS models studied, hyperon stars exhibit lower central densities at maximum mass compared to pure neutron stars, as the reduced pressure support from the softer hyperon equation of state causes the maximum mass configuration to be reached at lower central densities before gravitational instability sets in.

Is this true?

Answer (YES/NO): NO